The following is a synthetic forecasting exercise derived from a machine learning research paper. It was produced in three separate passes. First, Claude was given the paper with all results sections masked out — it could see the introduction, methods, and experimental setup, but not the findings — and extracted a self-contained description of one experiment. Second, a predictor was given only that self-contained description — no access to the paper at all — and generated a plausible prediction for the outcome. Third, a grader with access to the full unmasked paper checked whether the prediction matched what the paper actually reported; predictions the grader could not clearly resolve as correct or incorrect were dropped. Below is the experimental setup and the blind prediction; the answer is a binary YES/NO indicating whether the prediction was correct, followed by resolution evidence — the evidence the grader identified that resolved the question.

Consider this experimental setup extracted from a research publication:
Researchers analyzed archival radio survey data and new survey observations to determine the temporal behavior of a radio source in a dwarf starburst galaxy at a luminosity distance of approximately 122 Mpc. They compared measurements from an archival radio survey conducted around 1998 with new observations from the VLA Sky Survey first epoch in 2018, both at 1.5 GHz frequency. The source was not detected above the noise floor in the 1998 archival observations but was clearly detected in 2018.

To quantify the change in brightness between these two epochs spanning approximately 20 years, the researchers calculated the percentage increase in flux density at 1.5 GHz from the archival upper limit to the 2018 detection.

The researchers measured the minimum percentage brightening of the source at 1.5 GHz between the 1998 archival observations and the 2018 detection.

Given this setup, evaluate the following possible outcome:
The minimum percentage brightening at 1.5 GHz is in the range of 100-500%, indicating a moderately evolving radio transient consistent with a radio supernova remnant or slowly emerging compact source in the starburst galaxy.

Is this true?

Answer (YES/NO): NO